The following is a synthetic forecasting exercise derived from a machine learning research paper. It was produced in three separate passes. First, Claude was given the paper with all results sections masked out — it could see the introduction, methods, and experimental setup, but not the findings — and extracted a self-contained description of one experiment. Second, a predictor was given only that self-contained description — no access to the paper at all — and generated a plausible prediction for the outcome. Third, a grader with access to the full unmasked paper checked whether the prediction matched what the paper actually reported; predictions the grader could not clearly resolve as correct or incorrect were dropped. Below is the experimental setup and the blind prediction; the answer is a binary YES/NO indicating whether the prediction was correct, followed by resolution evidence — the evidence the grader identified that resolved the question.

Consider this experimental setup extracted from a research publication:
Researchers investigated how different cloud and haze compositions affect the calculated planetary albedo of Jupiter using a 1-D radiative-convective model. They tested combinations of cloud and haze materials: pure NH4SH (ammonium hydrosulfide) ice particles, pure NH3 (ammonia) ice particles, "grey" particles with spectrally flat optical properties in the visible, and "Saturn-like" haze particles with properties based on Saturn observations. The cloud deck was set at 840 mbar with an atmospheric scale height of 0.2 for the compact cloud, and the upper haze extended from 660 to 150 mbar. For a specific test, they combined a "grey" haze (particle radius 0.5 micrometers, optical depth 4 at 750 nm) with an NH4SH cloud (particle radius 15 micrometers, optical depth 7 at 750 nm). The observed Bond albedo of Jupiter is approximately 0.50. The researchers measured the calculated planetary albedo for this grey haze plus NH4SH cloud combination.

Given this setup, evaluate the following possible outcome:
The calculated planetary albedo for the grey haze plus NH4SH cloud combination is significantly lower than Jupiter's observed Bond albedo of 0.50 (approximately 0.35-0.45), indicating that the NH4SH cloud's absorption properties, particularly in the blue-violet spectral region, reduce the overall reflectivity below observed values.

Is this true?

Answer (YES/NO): NO